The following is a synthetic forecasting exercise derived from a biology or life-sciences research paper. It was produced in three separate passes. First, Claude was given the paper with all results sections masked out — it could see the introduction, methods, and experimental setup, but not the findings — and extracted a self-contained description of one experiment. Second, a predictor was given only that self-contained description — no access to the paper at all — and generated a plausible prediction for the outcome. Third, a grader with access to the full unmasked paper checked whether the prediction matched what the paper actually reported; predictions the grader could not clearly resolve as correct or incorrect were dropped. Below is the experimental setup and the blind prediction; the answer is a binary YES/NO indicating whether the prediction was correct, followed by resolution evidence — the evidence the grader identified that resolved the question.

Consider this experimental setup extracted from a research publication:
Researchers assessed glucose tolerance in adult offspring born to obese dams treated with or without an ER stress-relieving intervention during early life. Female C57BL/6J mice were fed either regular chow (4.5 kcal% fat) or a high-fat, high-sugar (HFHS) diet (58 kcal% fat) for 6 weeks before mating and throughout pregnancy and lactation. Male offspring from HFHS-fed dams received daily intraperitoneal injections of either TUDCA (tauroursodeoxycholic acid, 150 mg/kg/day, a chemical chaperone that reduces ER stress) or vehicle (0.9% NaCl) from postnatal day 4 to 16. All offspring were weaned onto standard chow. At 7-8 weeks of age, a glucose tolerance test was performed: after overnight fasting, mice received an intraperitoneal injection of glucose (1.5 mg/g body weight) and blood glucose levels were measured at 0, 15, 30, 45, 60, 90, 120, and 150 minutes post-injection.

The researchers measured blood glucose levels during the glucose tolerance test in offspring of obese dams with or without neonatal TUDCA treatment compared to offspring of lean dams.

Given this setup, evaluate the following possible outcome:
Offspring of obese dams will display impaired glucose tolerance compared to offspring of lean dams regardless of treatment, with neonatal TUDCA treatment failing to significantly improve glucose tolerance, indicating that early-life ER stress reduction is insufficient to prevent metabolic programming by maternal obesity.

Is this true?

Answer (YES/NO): NO